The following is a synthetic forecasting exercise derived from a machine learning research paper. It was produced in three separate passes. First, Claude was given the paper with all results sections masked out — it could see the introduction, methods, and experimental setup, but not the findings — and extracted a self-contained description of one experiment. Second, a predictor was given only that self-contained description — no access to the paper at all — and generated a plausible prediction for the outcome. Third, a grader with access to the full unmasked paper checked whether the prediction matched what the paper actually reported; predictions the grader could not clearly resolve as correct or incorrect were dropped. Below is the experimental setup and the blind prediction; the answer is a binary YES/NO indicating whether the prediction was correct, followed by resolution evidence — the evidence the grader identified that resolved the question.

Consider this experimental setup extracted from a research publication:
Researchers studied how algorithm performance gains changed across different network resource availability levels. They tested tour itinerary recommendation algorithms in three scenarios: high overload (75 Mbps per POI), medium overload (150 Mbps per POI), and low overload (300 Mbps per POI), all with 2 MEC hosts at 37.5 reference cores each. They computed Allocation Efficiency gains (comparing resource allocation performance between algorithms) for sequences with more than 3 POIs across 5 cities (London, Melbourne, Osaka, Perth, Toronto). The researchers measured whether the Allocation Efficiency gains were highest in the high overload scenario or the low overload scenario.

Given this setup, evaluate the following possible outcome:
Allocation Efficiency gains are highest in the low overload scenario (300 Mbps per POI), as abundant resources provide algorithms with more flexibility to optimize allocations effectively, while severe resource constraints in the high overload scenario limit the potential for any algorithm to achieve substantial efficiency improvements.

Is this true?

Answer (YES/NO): NO